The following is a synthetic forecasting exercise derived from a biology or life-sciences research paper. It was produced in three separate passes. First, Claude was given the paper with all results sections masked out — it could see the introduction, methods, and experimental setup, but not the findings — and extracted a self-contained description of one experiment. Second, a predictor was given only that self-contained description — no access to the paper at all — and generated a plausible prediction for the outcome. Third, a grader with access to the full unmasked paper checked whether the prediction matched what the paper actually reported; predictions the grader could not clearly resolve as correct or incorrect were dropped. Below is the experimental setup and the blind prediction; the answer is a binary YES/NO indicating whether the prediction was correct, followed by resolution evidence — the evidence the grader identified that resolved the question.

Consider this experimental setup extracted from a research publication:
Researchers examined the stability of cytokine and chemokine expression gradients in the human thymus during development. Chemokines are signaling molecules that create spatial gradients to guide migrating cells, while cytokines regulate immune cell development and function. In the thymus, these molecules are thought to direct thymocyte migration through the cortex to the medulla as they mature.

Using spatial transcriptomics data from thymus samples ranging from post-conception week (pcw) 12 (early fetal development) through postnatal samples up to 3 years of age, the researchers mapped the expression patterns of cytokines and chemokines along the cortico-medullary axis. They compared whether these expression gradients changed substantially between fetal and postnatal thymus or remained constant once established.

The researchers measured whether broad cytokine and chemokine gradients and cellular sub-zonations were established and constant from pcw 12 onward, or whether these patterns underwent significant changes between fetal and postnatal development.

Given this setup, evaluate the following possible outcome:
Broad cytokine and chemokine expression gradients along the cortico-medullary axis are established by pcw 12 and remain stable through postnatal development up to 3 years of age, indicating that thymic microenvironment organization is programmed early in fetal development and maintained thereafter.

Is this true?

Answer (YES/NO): YES